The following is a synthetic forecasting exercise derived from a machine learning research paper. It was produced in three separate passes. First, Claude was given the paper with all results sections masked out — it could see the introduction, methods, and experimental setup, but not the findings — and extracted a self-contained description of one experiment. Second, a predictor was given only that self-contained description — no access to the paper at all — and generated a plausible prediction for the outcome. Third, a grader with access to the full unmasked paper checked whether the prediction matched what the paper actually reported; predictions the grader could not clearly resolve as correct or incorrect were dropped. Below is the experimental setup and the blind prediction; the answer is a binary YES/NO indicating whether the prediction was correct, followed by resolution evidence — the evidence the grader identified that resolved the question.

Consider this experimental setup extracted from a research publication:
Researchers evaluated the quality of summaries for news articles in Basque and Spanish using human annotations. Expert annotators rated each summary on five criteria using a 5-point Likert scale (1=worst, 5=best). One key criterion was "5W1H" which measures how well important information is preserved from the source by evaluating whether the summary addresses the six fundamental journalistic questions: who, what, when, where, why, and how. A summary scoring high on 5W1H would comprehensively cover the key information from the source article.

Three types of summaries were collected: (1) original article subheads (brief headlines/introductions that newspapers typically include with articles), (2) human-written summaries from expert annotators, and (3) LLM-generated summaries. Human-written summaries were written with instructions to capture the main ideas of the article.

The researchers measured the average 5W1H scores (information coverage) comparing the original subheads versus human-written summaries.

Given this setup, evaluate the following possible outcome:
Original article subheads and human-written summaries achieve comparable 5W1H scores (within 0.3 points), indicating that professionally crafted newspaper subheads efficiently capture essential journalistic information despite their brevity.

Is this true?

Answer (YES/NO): NO